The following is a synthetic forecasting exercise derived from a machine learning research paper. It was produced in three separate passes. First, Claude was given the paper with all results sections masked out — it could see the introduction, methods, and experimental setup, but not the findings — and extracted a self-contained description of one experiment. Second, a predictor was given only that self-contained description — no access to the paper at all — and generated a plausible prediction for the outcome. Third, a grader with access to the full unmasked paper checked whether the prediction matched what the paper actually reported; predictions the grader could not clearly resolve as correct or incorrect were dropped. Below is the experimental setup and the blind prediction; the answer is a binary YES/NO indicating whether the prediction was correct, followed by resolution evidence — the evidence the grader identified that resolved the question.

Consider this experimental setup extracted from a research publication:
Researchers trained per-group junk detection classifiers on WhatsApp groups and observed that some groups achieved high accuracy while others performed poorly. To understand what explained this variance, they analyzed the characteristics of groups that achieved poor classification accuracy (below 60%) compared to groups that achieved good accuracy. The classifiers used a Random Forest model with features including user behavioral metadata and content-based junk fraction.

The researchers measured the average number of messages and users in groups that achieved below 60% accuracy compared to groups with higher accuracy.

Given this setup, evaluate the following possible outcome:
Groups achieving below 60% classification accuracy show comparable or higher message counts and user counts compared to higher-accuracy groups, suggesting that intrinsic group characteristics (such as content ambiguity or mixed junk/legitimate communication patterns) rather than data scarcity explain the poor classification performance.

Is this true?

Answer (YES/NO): NO